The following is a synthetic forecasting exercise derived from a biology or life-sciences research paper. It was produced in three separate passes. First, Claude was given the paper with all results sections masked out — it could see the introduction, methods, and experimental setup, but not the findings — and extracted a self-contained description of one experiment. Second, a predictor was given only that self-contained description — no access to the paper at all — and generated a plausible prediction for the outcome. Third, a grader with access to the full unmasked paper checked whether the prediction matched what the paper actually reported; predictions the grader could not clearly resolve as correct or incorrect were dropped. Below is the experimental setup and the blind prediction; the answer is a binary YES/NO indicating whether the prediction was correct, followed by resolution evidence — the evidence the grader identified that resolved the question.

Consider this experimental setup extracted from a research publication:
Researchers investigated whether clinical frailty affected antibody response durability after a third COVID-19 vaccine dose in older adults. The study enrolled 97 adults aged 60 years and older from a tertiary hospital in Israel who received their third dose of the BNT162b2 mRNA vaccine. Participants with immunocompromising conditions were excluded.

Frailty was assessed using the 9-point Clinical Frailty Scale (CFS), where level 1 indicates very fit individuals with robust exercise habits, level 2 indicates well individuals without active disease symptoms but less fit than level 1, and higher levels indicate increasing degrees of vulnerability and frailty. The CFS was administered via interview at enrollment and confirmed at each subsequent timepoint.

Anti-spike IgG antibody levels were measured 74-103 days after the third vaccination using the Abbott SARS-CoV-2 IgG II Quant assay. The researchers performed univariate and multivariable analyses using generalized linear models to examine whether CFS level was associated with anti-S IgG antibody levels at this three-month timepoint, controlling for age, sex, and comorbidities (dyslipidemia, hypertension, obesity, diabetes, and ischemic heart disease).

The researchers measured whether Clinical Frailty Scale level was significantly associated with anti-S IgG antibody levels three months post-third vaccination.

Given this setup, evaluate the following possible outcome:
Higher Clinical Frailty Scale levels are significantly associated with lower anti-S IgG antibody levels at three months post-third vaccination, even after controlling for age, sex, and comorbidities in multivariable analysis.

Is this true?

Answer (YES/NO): NO